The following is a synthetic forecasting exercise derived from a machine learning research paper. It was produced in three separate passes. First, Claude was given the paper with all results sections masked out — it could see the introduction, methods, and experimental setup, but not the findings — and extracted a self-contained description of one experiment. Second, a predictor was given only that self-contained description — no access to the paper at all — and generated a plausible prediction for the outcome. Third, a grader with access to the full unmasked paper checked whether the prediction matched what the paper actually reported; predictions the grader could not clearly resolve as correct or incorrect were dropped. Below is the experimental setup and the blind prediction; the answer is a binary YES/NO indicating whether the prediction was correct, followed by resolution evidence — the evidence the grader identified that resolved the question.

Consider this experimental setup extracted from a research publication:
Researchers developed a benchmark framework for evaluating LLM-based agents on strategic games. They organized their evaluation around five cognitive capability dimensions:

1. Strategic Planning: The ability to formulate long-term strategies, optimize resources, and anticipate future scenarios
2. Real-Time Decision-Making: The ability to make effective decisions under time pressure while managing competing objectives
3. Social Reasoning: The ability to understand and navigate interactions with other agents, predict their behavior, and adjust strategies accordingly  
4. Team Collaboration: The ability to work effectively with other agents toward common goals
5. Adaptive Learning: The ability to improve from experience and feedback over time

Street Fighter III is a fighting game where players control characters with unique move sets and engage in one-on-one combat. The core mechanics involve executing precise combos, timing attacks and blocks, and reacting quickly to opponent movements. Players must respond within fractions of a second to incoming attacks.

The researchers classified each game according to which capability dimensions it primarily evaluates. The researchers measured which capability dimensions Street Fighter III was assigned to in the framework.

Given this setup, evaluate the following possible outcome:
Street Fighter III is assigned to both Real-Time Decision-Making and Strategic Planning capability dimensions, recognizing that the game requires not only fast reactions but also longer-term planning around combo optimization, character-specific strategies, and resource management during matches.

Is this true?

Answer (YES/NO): NO